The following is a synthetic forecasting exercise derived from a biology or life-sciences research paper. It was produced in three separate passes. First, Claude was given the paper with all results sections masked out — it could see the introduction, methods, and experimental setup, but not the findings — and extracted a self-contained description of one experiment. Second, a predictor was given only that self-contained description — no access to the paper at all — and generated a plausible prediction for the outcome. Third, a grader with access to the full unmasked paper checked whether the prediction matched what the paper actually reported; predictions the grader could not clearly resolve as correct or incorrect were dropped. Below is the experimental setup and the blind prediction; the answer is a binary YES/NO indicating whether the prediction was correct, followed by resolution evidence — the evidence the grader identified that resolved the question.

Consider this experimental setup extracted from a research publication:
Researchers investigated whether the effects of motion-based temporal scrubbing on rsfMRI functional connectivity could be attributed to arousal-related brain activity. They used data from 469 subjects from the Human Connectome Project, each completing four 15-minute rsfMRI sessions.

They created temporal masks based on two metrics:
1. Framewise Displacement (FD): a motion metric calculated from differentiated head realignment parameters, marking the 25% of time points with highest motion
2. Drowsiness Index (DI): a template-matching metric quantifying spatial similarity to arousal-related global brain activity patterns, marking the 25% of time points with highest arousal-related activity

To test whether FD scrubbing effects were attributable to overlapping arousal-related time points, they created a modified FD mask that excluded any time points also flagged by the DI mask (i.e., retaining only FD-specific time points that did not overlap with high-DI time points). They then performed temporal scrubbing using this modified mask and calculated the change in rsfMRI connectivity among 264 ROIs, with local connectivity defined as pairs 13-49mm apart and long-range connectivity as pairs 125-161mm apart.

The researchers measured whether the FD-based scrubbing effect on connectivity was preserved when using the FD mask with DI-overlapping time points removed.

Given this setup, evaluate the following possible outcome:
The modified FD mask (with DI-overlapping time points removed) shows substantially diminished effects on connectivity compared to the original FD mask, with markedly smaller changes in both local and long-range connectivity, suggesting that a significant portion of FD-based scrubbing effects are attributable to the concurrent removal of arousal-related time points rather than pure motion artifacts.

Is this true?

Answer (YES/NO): YES